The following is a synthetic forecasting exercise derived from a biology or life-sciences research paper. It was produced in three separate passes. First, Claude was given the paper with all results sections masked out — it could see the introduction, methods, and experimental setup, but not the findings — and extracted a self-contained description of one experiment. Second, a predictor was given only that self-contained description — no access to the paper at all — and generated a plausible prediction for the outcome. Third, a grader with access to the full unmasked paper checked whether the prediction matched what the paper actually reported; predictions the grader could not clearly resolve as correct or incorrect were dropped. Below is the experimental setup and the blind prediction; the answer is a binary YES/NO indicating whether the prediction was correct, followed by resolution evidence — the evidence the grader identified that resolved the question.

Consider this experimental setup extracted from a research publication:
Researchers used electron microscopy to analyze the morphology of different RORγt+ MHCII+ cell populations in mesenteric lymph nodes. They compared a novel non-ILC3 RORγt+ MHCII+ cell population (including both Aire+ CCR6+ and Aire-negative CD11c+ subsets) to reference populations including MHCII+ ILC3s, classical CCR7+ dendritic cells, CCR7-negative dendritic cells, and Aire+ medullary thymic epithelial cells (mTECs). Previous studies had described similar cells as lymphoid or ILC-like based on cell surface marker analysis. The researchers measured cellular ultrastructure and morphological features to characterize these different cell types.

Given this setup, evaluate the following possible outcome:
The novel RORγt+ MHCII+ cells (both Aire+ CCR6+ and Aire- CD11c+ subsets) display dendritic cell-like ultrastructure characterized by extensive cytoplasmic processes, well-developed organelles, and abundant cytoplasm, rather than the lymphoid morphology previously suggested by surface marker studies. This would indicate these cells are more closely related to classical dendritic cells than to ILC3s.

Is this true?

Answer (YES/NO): NO